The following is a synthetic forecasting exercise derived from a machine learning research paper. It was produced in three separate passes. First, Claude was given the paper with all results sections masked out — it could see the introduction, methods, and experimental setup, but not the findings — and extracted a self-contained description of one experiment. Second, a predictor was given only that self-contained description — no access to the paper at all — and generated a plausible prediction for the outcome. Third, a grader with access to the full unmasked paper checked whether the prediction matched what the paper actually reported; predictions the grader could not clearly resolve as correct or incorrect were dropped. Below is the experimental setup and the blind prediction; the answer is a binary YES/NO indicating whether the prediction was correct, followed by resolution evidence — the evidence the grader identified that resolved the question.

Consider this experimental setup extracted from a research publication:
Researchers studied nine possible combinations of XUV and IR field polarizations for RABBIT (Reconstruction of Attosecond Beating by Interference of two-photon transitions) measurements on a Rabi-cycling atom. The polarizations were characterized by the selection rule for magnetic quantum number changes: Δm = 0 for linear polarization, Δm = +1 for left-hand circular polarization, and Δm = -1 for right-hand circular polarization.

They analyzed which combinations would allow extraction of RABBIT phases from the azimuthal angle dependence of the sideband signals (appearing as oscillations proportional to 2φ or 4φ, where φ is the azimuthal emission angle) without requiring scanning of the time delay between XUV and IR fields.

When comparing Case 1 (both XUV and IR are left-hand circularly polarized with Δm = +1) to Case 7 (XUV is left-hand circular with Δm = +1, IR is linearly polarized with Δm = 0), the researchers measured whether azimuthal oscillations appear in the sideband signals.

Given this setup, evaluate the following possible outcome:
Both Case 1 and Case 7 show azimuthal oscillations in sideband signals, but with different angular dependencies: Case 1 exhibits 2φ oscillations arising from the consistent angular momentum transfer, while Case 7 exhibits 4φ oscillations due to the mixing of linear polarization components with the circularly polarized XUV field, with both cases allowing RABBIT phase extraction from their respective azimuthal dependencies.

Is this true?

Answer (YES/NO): NO